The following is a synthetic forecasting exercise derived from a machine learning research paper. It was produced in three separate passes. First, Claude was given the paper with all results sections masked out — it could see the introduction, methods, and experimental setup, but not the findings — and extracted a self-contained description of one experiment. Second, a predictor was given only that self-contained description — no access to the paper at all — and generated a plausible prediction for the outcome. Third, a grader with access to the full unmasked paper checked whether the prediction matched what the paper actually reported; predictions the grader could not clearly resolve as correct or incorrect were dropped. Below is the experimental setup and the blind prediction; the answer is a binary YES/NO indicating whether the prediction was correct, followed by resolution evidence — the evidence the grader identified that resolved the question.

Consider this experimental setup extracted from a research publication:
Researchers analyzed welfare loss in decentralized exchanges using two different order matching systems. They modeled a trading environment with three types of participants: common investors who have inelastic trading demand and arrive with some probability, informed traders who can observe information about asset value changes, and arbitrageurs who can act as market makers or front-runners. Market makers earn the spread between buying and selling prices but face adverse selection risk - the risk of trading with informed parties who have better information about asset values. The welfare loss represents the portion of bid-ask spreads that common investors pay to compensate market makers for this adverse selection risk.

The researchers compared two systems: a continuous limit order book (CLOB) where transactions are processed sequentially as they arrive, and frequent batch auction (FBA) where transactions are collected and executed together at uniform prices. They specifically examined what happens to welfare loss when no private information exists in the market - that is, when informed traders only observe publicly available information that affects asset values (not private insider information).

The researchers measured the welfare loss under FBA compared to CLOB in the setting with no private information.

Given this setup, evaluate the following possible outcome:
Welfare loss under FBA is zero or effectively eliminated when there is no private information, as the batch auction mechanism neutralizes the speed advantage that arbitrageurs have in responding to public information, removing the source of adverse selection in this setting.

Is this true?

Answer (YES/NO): YES